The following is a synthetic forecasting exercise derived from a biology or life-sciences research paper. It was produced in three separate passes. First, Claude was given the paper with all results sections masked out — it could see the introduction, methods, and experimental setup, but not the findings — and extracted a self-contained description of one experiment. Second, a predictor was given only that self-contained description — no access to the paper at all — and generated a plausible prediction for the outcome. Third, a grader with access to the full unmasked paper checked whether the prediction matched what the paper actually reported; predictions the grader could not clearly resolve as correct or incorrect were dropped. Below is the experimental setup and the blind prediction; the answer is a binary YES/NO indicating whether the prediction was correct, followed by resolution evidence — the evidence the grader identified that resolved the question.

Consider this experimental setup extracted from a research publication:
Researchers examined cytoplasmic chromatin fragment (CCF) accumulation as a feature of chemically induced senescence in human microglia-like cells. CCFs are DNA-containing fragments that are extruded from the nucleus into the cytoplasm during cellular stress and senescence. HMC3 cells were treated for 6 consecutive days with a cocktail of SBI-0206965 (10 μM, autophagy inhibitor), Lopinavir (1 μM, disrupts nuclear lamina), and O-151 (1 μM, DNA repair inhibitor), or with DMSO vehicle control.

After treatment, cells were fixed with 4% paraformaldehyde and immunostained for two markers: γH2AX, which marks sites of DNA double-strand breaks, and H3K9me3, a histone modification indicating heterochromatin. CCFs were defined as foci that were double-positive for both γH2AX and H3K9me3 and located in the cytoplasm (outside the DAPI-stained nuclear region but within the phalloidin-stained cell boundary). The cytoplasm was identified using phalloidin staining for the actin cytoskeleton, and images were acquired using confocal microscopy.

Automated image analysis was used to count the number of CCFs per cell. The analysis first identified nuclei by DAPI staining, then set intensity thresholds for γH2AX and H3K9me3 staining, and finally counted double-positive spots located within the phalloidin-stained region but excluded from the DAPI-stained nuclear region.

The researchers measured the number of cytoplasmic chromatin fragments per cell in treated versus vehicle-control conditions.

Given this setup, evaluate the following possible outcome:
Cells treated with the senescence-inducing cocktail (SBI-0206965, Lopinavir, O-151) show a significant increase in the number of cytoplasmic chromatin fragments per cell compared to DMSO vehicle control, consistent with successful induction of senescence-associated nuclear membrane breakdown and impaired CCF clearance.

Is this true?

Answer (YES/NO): YES